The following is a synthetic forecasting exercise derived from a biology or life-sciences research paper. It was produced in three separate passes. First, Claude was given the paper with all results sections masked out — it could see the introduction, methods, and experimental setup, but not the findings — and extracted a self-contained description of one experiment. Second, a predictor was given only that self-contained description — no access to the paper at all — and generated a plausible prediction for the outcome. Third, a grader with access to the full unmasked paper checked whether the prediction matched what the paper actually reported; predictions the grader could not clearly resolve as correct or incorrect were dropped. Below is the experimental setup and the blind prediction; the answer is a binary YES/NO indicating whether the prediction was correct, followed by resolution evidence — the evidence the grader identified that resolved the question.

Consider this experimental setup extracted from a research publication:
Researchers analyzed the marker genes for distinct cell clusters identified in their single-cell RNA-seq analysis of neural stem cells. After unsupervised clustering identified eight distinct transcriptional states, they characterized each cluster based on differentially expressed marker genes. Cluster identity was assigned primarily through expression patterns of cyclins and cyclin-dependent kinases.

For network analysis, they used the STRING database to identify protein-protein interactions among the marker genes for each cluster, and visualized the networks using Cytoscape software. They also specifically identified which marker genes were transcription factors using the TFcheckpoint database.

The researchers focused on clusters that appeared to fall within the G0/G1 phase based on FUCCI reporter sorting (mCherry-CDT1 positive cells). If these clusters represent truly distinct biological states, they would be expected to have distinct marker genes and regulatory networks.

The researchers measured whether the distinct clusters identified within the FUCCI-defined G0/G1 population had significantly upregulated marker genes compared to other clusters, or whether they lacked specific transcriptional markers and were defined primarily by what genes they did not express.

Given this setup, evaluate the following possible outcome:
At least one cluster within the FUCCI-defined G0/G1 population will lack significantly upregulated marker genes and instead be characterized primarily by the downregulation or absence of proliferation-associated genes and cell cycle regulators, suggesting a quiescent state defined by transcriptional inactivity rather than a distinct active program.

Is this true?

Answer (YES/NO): NO